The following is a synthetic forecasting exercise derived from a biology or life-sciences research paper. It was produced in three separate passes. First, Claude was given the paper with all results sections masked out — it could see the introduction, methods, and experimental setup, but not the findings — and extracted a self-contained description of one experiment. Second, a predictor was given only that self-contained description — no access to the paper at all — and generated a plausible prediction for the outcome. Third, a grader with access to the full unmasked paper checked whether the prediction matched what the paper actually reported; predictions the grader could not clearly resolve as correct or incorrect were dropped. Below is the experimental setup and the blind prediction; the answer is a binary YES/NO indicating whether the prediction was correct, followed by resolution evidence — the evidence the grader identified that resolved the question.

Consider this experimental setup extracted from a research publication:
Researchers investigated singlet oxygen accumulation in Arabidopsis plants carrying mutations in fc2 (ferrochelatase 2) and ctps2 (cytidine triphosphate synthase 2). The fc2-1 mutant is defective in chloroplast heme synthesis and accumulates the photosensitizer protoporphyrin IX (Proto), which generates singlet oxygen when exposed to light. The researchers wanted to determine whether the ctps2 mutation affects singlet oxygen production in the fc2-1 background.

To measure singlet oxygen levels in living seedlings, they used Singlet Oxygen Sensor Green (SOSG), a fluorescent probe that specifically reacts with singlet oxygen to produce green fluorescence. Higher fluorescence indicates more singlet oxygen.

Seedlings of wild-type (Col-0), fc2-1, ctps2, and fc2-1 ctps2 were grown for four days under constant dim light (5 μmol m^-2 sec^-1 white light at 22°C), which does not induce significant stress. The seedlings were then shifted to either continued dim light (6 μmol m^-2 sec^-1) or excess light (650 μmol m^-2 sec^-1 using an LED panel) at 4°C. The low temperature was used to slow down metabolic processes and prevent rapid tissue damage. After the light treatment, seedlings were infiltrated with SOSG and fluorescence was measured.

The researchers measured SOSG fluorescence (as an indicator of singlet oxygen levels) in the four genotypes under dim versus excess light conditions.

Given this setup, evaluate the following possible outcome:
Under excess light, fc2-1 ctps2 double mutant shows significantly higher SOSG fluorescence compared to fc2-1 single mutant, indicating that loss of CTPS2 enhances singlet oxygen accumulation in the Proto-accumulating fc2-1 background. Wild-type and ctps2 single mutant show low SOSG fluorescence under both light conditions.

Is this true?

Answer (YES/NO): YES